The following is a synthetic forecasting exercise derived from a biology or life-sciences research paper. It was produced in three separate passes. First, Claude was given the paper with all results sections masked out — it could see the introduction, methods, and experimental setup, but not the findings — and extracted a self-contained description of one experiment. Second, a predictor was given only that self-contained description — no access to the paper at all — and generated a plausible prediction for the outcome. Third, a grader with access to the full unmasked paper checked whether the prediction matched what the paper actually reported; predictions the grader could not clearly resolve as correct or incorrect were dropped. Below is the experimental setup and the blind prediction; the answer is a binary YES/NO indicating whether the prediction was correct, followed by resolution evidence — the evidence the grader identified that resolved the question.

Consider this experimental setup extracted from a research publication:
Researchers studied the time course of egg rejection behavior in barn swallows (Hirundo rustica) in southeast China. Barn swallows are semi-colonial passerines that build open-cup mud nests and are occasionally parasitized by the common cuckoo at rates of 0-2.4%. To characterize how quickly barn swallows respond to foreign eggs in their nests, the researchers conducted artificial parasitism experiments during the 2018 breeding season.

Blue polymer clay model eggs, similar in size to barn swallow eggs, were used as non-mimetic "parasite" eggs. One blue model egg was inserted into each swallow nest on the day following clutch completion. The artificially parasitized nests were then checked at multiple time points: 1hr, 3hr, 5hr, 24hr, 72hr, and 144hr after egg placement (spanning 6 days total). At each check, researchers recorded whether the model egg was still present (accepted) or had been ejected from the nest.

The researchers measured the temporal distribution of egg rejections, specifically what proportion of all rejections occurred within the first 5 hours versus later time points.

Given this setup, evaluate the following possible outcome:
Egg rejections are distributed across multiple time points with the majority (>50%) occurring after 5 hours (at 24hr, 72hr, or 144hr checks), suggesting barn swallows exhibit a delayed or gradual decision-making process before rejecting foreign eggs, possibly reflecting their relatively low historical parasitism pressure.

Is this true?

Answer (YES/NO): NO